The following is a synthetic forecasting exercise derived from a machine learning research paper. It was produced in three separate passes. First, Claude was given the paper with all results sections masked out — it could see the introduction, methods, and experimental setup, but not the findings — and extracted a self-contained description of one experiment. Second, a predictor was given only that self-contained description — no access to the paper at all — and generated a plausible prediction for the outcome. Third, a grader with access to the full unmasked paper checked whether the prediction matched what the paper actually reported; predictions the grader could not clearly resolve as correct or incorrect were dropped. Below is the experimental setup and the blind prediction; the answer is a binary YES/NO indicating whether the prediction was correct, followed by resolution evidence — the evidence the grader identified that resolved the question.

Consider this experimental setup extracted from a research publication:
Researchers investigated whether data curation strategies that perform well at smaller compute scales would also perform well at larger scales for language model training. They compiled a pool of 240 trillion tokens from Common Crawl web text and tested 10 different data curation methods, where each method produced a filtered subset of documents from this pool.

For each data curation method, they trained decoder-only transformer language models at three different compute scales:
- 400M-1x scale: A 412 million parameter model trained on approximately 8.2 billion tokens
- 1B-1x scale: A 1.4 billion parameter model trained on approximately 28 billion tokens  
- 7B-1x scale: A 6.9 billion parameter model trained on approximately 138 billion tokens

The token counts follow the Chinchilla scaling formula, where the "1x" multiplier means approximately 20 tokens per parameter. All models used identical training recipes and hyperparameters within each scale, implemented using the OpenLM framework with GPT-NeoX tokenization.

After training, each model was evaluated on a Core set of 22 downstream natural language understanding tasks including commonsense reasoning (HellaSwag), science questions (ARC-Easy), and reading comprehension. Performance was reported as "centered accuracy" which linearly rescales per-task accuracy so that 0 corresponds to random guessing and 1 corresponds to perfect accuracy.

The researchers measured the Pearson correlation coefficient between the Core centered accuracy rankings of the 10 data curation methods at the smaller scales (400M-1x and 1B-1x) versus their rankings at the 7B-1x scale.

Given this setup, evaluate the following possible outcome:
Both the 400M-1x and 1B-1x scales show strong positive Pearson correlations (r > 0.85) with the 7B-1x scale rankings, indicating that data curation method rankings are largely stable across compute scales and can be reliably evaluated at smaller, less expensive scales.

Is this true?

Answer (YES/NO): YES